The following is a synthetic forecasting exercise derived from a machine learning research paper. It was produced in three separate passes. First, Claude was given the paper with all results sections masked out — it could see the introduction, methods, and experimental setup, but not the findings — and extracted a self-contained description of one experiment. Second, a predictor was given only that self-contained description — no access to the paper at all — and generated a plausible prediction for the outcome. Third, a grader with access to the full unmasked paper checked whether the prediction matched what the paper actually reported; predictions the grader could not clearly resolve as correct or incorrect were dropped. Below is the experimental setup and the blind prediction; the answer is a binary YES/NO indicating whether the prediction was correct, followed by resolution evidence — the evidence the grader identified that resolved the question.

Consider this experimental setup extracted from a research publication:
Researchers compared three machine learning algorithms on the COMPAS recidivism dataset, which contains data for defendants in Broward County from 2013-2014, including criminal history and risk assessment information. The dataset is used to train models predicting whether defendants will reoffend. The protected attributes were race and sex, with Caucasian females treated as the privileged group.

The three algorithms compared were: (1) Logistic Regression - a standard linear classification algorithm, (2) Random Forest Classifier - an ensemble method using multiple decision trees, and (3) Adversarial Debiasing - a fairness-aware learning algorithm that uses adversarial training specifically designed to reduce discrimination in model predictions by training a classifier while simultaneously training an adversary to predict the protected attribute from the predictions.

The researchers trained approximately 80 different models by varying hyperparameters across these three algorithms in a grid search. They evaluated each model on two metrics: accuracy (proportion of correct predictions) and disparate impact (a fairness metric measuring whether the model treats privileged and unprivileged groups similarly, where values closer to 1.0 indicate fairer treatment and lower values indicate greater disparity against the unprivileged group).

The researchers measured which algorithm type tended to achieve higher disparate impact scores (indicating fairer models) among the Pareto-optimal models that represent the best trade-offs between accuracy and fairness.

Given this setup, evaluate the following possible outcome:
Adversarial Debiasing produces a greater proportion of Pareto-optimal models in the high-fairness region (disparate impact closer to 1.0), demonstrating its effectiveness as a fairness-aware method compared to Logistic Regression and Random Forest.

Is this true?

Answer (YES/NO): NO